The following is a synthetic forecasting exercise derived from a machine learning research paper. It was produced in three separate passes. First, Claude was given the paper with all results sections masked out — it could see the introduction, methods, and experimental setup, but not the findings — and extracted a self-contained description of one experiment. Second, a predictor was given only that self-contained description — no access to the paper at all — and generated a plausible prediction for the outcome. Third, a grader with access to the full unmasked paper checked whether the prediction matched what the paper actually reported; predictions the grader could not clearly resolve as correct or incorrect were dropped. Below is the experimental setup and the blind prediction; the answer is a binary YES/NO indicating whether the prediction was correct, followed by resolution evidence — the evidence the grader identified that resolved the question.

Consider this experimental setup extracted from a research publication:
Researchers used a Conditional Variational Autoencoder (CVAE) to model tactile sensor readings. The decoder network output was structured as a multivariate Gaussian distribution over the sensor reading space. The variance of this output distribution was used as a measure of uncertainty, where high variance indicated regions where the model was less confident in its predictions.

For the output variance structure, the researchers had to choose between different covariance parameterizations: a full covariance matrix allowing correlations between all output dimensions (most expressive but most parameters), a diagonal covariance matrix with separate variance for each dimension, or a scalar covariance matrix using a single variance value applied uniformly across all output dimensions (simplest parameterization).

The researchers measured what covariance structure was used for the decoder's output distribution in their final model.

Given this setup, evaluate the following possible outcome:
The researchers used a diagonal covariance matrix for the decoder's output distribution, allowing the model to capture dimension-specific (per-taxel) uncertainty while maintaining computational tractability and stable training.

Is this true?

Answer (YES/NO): NO